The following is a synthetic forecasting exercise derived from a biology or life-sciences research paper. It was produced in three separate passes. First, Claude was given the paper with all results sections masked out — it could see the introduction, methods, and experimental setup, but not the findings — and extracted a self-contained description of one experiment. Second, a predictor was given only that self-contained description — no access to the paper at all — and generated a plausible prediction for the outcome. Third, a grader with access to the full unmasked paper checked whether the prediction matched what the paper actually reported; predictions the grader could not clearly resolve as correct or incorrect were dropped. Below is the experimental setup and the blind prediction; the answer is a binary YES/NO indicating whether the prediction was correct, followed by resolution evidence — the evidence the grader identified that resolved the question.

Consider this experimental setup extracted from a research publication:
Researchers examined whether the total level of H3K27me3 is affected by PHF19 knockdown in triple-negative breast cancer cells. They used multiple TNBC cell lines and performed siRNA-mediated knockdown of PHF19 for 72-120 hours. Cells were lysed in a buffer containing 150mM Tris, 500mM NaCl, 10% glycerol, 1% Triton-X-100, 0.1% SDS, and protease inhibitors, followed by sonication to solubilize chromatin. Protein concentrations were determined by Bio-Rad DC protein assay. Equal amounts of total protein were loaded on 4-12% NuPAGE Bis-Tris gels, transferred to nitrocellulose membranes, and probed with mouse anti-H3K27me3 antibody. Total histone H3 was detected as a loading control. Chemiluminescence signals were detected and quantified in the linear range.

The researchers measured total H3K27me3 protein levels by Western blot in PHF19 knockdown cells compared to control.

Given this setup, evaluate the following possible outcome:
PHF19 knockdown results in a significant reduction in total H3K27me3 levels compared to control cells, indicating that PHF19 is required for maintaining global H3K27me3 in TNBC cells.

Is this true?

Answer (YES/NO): NO